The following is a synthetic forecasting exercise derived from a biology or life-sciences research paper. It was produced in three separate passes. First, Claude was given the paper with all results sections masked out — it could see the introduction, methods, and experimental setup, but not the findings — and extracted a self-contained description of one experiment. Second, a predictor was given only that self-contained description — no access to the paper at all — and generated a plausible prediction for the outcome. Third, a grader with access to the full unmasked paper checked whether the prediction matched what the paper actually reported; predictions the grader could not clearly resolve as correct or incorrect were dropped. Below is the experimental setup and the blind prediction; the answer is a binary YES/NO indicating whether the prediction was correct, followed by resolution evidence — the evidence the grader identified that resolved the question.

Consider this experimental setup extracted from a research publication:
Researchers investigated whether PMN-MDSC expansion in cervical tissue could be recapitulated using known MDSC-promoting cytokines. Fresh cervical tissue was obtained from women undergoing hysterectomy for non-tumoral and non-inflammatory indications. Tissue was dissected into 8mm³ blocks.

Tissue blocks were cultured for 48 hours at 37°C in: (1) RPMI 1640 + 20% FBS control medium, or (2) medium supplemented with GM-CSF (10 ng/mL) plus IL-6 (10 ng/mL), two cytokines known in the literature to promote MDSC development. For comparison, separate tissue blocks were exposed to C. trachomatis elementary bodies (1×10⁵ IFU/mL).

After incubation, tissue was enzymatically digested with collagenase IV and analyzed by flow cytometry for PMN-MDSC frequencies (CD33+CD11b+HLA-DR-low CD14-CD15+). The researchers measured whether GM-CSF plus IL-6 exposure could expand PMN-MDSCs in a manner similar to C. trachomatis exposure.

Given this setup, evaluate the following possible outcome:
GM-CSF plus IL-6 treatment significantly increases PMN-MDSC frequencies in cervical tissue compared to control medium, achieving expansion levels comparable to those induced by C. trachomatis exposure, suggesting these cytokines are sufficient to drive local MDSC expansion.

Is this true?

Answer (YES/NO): NO